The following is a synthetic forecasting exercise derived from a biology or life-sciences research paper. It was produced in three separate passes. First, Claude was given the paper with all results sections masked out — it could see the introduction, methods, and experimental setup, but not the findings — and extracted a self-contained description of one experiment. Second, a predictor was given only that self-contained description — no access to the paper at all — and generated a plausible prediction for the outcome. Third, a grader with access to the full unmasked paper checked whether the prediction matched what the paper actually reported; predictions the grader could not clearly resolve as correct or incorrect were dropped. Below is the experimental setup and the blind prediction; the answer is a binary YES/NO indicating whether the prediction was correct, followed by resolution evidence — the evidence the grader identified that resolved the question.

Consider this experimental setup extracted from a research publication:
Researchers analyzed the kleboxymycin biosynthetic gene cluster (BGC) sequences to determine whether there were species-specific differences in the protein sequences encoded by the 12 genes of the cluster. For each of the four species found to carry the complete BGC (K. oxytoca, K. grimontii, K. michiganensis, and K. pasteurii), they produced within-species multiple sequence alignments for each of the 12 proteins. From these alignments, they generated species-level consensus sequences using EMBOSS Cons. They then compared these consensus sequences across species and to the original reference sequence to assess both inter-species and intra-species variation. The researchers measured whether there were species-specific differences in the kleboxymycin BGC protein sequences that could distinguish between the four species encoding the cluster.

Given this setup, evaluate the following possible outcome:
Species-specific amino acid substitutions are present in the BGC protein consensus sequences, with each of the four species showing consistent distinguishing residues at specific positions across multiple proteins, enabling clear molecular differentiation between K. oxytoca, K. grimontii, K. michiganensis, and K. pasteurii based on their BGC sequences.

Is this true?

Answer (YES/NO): YES